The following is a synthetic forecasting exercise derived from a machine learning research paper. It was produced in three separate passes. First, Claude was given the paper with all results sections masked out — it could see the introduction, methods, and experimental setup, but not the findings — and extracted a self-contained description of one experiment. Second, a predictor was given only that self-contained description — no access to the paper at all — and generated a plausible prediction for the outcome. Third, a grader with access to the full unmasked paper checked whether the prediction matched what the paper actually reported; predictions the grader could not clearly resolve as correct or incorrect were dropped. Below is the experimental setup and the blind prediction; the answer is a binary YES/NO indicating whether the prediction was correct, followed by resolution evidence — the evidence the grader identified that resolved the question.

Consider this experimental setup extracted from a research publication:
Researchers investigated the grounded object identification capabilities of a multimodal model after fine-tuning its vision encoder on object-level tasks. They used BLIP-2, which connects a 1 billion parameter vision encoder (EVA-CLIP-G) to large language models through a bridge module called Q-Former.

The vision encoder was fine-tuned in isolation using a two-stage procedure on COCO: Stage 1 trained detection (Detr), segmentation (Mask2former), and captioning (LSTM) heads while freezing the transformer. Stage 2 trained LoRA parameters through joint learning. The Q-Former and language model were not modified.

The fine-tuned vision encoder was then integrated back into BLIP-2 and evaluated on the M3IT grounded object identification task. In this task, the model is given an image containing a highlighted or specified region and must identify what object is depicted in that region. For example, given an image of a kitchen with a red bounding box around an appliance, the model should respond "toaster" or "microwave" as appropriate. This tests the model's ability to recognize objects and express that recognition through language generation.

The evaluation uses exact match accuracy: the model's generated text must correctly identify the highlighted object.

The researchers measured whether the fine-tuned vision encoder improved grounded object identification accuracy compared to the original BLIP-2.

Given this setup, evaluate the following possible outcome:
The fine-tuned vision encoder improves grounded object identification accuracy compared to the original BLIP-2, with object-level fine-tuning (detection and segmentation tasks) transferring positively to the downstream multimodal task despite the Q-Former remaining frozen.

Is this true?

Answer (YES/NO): NO